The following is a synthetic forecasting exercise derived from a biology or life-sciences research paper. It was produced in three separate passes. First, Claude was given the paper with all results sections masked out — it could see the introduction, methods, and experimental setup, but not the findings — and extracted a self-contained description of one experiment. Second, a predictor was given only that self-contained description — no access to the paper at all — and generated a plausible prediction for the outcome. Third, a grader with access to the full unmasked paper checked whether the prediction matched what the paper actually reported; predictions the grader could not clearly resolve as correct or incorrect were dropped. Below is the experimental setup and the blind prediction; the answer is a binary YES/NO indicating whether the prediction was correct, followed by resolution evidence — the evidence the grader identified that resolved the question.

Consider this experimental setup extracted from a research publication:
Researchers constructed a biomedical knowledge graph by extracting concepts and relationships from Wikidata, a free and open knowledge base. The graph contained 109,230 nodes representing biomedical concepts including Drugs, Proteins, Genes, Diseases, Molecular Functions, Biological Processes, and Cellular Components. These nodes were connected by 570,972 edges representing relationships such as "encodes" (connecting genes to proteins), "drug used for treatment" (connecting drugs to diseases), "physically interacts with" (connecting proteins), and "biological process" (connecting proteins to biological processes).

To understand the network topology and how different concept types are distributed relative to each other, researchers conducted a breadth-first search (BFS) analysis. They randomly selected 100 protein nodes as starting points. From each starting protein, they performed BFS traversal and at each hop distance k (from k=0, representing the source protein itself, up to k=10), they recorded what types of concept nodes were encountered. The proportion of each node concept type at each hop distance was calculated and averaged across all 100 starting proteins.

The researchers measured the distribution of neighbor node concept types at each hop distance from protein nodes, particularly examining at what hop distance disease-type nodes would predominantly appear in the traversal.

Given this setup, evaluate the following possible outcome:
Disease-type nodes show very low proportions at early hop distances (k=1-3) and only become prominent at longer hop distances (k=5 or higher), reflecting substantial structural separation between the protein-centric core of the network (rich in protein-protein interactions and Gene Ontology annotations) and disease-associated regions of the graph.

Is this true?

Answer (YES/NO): NO